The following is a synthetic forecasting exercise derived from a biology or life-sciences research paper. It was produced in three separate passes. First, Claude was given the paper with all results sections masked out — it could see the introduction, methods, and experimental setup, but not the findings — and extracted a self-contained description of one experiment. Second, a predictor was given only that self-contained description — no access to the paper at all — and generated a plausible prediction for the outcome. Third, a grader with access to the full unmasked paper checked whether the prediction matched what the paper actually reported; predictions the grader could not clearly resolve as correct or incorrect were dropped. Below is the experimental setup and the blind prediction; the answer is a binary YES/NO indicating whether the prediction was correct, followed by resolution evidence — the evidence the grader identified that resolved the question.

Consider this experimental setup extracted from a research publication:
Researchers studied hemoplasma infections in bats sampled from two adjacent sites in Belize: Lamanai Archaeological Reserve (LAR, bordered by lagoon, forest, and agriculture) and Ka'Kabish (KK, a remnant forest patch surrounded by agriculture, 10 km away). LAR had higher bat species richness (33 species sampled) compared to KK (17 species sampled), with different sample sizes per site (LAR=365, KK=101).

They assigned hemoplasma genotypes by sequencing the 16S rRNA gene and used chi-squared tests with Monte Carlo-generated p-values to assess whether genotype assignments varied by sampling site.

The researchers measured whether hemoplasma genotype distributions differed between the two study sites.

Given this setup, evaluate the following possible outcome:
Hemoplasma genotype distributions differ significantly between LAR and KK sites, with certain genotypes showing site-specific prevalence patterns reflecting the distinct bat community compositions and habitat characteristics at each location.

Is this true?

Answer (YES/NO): YES